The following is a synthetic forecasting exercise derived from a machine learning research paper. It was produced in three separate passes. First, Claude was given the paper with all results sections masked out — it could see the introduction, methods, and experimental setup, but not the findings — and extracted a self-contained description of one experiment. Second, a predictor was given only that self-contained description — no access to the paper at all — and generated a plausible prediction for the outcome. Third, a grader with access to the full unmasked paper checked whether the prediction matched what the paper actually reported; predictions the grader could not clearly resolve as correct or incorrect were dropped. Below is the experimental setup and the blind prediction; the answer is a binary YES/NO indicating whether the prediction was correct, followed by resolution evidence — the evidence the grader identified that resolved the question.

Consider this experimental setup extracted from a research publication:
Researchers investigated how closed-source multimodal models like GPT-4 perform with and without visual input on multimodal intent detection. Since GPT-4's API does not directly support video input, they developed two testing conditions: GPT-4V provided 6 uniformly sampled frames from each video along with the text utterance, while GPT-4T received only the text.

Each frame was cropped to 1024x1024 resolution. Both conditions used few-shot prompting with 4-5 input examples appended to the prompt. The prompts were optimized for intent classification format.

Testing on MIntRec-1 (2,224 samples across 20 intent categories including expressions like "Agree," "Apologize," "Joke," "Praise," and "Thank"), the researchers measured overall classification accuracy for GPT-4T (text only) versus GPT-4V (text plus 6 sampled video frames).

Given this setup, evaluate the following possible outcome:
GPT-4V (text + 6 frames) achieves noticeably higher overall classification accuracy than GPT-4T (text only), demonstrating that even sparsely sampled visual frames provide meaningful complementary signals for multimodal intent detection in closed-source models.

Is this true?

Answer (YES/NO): NO